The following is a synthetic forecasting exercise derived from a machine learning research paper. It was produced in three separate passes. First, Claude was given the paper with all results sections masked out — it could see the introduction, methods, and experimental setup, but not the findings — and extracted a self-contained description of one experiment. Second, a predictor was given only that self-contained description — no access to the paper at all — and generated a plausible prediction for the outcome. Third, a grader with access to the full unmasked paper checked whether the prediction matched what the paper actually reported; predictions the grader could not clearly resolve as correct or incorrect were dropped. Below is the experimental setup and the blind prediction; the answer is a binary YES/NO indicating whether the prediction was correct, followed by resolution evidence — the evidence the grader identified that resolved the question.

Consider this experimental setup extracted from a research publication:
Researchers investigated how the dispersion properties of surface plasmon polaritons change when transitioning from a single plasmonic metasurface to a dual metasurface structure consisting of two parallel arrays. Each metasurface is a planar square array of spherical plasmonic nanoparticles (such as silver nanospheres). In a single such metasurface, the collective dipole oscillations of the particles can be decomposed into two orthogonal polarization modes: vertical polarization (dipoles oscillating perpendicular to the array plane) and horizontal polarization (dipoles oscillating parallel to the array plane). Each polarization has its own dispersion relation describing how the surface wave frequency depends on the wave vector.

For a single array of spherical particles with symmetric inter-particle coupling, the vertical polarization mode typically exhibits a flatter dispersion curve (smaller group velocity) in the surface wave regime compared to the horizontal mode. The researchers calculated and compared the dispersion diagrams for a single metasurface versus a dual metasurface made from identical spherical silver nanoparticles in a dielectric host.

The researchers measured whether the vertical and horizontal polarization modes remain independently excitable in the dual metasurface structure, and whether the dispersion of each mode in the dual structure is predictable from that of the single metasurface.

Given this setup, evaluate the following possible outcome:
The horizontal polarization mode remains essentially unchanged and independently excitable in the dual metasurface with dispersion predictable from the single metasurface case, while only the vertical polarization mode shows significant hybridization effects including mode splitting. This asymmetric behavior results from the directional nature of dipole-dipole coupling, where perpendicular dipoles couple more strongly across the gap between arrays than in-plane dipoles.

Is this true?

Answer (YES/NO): NO